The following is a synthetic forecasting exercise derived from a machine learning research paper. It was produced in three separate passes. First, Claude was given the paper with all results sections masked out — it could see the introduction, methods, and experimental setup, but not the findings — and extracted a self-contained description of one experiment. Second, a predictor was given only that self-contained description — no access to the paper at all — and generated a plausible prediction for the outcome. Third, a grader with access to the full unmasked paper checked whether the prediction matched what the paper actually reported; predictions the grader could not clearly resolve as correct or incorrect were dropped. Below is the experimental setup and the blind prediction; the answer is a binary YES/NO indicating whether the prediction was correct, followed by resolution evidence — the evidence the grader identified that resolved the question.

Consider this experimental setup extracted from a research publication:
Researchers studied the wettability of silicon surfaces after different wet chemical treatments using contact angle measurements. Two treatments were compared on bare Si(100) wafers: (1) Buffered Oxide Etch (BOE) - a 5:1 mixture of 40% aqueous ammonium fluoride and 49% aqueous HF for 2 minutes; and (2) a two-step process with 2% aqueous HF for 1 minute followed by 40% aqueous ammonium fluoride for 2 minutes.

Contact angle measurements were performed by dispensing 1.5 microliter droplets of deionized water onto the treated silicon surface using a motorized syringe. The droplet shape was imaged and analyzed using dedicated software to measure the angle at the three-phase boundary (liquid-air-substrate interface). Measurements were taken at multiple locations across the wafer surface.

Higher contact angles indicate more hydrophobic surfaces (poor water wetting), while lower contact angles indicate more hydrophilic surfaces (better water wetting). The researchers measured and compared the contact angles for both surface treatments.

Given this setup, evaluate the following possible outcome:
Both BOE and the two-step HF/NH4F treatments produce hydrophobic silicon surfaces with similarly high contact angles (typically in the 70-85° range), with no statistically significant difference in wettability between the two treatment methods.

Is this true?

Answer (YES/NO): NO